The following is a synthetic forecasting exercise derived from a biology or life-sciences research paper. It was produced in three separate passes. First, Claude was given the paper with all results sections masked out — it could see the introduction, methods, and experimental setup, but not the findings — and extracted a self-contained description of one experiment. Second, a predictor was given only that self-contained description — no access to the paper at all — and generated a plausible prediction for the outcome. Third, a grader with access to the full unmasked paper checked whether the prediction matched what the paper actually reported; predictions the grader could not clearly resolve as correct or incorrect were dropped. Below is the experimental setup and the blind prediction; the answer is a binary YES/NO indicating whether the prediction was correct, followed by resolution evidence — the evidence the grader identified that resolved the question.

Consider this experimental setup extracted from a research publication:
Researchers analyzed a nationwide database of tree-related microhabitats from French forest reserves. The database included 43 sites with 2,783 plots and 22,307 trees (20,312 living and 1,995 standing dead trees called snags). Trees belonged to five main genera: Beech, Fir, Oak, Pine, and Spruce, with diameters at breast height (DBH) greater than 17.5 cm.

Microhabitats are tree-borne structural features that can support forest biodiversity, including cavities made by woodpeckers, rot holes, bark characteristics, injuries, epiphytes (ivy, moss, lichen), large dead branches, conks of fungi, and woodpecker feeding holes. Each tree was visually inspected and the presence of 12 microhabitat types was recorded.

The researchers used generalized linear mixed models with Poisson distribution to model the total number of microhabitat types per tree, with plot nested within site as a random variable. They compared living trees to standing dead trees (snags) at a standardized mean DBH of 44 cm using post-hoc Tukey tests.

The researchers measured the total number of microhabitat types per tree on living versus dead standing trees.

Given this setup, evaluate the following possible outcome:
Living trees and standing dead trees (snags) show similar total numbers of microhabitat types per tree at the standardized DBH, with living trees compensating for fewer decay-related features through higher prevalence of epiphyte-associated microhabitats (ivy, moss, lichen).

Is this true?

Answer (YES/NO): NO